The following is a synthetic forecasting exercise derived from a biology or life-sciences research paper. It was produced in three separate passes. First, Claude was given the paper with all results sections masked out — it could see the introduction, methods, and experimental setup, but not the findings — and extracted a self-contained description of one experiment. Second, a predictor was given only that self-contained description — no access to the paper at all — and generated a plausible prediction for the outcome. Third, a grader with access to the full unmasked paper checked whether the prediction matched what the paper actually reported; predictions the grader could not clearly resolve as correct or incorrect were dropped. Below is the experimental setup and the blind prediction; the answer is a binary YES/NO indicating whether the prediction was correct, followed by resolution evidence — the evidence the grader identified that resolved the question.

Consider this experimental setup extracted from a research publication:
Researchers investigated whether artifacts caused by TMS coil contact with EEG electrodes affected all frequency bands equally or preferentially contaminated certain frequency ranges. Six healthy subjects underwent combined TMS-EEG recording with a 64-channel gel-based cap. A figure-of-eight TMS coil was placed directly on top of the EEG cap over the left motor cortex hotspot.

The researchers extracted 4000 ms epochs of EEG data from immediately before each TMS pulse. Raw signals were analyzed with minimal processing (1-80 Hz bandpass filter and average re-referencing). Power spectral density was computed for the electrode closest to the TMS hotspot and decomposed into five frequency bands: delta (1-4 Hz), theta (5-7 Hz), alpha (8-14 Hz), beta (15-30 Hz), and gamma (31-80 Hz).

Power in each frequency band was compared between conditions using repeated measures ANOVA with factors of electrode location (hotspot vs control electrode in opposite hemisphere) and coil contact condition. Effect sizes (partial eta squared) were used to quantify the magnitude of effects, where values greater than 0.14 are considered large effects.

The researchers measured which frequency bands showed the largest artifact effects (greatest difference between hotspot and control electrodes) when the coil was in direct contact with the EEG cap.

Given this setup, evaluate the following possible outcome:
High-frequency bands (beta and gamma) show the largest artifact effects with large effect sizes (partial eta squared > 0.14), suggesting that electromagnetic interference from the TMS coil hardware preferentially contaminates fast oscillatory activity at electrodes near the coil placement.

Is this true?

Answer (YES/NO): NO